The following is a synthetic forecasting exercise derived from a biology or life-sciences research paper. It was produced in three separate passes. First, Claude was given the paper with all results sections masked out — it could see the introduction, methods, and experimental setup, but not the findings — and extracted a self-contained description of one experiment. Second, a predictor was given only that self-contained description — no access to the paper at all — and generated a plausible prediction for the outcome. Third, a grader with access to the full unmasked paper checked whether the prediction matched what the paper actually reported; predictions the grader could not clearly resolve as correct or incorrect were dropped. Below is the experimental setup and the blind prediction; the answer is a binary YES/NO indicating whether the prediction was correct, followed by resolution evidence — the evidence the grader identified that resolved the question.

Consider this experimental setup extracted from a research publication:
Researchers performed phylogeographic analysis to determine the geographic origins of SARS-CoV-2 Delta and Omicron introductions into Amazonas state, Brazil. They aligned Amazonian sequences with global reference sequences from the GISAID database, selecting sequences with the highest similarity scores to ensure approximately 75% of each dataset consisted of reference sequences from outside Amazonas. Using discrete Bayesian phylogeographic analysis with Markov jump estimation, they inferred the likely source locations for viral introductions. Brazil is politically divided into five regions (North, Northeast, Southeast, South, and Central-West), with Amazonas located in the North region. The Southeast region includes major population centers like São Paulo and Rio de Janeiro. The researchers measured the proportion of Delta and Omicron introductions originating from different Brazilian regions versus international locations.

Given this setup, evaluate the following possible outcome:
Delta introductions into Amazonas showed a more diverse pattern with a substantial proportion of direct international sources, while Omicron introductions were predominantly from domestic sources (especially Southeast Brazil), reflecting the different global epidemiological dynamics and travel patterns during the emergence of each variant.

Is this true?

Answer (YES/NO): NO